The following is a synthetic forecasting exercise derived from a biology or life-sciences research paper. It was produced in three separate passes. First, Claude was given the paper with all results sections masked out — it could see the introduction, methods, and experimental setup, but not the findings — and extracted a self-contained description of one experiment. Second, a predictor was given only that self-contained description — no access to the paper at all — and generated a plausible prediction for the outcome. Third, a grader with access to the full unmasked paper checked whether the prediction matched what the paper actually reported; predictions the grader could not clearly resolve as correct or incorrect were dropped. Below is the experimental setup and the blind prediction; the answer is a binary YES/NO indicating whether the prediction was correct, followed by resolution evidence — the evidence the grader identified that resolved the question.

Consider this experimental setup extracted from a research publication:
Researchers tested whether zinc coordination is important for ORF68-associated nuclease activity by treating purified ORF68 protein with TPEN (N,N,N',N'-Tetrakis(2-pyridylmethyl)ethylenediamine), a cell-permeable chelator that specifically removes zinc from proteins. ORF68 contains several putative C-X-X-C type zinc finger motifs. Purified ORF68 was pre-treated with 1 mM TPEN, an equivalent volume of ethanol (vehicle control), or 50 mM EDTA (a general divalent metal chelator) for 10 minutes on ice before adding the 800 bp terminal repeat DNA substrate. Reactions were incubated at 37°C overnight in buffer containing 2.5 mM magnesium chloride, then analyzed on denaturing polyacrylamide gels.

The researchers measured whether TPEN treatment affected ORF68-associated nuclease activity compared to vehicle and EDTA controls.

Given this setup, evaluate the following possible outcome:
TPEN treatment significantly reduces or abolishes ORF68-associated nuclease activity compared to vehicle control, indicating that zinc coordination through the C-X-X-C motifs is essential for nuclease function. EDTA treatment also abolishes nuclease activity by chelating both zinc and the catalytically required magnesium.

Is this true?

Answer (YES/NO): YES